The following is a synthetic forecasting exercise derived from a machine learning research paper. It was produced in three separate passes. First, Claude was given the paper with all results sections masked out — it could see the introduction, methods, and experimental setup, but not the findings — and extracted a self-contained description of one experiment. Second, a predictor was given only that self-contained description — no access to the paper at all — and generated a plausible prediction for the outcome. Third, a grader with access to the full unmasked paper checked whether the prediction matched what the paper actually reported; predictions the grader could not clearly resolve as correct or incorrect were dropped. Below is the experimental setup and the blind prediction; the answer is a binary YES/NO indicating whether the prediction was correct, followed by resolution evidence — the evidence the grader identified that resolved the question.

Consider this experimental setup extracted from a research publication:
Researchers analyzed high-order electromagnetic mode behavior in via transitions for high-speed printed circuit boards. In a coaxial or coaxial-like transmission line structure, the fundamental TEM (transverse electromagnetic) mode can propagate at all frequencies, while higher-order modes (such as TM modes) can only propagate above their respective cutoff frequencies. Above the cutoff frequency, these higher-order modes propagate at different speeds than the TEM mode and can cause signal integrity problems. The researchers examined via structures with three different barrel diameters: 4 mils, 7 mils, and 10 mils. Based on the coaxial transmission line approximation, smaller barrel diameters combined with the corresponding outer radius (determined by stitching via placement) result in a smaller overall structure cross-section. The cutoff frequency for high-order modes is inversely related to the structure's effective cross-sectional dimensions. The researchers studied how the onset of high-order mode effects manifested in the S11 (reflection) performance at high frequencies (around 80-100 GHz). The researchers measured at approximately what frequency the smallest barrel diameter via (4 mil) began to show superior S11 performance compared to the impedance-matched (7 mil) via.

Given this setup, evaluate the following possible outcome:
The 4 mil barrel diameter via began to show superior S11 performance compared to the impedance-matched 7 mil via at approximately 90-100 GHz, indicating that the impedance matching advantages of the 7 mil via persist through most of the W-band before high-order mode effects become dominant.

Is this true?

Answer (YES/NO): NO